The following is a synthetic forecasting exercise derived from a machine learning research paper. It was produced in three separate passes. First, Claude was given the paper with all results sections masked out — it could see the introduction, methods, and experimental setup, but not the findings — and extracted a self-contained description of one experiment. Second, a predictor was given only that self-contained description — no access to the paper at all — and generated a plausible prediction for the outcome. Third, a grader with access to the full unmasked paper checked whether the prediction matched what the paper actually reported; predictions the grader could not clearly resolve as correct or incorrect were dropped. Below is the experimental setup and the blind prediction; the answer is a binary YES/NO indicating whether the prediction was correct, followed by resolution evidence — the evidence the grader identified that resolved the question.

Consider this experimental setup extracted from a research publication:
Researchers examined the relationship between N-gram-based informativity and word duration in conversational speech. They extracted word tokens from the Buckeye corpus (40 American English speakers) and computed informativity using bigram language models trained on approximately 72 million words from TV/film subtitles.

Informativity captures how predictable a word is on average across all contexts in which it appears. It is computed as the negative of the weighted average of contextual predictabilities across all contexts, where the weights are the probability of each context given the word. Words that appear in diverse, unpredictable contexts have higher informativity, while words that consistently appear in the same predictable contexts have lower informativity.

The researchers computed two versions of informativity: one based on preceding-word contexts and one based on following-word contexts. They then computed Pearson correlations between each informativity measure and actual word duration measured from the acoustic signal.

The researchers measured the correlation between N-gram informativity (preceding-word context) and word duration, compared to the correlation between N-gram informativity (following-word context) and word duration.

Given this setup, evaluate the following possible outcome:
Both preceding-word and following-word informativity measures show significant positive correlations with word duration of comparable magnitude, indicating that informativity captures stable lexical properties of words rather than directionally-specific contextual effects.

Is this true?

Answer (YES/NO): NO